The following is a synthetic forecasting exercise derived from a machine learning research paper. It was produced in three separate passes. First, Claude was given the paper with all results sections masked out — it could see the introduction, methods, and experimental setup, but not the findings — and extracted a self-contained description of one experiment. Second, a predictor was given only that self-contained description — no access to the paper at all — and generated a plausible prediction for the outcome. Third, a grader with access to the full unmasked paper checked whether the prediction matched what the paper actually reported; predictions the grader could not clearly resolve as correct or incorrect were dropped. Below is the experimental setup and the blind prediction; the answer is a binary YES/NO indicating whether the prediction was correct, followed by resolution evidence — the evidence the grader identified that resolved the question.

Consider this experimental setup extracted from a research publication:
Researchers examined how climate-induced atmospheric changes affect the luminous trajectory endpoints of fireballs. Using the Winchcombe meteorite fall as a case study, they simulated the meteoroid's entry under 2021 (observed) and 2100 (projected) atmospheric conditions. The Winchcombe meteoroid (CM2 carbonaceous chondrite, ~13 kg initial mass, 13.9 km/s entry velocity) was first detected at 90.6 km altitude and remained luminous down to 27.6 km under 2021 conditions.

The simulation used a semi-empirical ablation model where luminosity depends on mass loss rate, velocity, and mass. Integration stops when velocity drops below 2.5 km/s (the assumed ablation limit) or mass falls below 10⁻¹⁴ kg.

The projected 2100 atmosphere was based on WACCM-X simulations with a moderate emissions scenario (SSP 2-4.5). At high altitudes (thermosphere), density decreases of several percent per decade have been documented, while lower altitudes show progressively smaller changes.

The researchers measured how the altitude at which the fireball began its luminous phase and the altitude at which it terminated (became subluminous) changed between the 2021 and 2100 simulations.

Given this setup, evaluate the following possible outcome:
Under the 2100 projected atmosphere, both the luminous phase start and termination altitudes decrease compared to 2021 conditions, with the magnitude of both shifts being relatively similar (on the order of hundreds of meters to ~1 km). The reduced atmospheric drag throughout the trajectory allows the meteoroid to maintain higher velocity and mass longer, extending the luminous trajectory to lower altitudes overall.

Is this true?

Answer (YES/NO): NO